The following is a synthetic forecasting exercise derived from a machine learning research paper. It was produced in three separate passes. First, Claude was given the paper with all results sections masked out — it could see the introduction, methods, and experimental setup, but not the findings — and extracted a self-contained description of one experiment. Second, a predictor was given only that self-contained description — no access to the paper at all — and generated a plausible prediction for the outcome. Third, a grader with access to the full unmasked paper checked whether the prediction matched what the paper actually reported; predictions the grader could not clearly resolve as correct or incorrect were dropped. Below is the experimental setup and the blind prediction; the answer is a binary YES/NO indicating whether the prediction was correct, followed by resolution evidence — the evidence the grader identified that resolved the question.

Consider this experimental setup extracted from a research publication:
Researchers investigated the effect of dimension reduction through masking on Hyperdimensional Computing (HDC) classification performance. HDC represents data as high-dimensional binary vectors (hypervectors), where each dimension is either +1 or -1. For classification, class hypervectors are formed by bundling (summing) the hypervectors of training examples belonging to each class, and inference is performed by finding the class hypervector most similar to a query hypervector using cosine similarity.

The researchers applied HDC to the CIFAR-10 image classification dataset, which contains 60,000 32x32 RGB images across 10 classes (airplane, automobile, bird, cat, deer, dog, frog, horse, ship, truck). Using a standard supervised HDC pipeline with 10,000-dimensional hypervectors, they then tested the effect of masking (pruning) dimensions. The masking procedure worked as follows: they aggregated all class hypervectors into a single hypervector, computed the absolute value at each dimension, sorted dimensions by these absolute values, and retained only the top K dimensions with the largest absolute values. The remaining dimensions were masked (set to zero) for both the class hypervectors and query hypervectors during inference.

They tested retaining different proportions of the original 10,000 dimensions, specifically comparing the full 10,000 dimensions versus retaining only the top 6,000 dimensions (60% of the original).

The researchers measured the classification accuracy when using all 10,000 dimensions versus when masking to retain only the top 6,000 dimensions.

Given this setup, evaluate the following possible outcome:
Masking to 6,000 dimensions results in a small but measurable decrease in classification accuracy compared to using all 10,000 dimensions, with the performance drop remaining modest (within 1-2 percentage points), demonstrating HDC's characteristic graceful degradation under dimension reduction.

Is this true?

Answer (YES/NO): NO